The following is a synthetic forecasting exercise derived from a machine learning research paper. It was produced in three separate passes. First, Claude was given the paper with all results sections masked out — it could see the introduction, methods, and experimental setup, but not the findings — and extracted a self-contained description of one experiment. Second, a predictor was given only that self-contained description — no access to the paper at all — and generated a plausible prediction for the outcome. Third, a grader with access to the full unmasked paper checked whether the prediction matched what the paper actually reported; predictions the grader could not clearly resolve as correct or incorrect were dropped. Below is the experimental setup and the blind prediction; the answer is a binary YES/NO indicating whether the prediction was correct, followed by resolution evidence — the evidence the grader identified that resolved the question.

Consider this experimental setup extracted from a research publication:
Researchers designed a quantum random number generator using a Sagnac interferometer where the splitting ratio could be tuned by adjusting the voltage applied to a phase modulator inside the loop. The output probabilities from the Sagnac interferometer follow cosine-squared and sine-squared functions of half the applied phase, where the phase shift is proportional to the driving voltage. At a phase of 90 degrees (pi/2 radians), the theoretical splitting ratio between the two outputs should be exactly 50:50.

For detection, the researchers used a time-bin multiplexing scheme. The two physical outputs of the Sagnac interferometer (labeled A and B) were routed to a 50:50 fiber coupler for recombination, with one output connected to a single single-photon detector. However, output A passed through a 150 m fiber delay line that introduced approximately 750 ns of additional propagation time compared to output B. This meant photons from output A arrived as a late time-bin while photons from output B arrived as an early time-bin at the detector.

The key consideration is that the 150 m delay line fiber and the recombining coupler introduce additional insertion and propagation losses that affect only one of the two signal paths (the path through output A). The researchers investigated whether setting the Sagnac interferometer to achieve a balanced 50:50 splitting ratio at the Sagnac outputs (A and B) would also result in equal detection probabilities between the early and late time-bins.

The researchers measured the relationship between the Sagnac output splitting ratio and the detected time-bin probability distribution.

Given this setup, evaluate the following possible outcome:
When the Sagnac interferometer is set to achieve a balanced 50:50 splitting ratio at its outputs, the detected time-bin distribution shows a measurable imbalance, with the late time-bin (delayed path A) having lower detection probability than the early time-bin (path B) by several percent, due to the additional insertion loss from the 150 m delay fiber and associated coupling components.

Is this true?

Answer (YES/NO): YES